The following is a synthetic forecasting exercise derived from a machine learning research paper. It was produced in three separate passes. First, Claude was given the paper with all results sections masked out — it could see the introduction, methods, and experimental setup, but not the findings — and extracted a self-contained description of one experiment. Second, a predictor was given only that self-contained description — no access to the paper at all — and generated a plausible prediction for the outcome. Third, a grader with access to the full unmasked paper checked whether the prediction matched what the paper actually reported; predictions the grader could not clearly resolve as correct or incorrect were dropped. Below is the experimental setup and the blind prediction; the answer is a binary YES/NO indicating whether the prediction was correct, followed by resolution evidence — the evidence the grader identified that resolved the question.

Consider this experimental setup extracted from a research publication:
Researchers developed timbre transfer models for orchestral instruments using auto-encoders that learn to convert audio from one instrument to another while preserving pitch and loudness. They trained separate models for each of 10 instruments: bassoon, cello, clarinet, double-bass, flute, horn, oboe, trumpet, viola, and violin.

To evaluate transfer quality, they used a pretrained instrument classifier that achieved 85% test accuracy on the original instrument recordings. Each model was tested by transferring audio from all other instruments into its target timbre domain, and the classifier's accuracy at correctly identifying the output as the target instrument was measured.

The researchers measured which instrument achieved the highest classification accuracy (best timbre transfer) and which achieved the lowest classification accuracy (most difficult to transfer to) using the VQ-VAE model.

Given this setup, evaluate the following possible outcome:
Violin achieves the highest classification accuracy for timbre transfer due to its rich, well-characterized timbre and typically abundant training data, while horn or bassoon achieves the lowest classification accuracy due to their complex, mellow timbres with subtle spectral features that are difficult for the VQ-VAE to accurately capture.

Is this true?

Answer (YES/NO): NO